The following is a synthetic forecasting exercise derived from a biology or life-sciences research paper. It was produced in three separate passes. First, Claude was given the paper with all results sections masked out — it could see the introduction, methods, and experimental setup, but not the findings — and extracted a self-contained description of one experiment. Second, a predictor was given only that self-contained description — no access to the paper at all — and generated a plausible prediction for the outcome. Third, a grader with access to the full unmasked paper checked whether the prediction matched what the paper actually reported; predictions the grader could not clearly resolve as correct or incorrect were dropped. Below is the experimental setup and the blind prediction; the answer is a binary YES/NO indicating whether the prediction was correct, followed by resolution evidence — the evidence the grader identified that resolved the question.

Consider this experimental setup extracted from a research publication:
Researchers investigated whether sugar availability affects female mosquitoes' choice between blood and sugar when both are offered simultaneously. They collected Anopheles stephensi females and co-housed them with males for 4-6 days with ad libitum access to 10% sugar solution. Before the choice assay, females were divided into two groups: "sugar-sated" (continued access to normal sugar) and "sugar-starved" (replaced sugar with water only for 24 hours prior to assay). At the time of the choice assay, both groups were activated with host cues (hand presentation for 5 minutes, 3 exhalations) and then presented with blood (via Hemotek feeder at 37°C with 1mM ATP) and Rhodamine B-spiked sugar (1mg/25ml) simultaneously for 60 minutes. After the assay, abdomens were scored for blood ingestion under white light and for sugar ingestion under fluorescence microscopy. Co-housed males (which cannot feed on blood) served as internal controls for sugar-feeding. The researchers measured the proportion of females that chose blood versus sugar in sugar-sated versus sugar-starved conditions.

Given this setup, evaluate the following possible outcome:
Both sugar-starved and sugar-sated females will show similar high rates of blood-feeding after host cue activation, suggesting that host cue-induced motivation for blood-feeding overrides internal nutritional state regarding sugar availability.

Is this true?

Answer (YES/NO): YES